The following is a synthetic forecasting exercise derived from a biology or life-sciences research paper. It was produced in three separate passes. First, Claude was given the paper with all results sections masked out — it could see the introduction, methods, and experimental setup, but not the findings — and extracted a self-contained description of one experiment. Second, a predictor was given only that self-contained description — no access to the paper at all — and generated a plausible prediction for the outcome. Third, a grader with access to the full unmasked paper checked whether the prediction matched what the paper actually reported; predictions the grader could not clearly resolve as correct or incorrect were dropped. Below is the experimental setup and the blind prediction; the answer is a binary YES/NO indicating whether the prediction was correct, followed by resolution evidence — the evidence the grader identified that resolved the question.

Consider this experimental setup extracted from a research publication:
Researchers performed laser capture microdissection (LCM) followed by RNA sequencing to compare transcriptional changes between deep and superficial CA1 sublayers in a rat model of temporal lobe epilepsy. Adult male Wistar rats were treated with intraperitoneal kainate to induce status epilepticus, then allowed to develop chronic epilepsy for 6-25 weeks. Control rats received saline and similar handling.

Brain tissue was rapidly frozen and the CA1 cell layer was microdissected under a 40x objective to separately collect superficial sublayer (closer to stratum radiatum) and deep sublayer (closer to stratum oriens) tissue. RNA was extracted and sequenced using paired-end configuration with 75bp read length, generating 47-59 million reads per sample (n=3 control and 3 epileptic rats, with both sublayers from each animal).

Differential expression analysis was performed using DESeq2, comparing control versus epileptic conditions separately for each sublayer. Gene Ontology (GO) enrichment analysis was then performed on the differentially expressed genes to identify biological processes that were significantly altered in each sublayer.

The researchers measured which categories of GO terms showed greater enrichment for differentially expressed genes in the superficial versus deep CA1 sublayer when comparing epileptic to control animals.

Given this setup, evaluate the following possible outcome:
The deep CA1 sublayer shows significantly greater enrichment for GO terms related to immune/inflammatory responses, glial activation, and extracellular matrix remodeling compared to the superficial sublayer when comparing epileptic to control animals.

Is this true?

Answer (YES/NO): NO